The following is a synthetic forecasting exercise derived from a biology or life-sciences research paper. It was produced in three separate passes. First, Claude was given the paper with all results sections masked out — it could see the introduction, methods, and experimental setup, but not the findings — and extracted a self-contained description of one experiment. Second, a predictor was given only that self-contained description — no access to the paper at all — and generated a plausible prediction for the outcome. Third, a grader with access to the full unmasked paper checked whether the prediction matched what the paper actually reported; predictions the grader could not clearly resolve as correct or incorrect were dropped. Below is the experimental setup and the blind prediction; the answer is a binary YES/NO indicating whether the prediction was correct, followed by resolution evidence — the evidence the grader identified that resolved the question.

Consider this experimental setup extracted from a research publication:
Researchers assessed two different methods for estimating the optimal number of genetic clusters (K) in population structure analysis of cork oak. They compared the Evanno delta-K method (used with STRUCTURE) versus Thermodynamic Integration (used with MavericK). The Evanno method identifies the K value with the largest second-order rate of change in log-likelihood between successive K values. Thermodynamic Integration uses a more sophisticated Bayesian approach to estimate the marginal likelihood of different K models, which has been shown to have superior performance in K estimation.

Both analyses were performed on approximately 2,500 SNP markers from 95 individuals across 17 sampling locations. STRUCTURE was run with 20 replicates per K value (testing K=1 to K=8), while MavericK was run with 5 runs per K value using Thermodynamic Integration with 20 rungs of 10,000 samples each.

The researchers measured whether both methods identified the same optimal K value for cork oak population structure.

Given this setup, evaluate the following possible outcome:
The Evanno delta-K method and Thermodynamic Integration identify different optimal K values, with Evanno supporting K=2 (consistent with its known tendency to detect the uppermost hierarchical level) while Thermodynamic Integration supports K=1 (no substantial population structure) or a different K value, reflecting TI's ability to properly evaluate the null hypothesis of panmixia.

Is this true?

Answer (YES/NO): YES